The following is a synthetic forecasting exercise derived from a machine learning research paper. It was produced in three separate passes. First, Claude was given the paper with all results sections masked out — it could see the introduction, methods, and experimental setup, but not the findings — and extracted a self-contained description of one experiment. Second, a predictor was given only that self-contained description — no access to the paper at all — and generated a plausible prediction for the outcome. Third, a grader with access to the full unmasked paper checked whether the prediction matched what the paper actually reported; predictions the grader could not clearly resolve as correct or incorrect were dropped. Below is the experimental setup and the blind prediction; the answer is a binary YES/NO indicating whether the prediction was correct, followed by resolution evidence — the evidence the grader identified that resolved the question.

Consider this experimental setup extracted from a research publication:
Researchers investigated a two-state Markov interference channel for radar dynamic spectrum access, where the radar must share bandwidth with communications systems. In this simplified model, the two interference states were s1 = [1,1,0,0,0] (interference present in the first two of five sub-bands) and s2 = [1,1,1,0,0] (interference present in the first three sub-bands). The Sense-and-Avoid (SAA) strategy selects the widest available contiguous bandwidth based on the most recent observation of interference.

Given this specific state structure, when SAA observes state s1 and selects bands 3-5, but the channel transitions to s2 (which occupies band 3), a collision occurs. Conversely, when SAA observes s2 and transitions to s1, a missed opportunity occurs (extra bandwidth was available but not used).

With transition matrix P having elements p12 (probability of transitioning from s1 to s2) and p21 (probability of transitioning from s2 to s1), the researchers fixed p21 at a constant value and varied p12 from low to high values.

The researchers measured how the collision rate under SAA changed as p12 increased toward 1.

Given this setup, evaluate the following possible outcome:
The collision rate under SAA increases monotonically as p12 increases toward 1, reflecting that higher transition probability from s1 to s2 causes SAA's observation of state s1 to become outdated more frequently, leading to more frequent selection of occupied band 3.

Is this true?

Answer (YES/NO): NO